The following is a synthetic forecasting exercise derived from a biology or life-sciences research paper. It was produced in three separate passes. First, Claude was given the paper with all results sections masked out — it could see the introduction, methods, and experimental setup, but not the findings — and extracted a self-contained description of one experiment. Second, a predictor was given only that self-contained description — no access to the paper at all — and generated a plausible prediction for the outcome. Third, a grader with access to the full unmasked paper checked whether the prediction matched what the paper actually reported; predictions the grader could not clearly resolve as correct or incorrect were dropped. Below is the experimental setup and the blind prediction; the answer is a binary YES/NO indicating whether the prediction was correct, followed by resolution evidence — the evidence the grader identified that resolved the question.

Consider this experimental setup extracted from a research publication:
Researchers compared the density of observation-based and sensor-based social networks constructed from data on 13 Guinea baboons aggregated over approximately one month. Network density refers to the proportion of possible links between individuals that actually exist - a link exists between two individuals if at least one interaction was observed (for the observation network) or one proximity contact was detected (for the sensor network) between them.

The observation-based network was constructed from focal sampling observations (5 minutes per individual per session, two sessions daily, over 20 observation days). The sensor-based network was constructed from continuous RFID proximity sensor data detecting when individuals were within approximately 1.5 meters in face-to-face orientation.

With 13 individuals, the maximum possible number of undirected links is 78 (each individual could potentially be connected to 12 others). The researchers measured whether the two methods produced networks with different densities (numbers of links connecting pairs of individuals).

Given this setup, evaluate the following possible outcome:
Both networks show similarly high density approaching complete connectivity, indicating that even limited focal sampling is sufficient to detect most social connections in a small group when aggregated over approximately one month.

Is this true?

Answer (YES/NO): YES